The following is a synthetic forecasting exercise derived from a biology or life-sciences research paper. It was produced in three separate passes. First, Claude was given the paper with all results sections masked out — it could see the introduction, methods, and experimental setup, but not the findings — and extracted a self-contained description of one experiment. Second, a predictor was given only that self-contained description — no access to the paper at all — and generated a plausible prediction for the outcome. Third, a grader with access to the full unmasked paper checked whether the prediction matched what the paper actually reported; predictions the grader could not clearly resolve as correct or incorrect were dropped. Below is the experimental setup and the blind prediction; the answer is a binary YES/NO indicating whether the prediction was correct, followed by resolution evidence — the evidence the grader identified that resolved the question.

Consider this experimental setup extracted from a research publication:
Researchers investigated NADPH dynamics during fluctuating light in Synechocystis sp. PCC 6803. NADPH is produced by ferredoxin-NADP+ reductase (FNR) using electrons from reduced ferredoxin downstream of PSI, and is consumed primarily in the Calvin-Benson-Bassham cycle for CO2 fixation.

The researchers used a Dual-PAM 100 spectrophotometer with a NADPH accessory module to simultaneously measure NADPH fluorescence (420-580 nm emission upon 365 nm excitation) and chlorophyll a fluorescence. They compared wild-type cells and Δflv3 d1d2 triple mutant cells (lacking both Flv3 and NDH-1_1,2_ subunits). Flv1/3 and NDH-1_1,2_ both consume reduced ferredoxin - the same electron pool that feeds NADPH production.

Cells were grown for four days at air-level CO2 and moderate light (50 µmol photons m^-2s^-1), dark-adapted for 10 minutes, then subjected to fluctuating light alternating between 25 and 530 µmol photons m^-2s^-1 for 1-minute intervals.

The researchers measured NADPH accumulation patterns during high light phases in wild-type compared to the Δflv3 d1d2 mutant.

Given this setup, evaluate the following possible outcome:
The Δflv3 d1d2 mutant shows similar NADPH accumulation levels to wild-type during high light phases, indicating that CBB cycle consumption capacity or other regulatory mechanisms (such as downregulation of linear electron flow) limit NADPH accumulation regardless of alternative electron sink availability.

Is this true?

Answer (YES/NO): YES